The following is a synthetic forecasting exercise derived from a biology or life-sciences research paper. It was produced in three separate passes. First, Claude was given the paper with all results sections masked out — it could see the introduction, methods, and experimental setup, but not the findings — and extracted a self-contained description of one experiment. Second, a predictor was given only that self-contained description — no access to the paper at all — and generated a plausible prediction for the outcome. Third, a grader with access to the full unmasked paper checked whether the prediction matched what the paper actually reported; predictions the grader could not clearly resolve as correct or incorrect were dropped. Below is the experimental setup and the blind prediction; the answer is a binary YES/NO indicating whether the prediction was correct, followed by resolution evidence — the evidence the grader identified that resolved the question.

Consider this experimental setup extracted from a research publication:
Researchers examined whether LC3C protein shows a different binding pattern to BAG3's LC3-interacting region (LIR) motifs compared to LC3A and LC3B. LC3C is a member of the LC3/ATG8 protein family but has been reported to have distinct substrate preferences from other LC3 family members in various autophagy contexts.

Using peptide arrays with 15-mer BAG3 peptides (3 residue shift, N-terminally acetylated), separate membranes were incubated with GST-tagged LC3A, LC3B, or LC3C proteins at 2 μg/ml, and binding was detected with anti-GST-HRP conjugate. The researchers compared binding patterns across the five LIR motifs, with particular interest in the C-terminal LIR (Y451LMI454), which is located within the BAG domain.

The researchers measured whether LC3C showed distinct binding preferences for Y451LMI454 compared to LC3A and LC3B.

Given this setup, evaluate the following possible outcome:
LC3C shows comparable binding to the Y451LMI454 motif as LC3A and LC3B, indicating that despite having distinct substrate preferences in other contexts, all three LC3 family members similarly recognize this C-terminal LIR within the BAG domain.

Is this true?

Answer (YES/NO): NO